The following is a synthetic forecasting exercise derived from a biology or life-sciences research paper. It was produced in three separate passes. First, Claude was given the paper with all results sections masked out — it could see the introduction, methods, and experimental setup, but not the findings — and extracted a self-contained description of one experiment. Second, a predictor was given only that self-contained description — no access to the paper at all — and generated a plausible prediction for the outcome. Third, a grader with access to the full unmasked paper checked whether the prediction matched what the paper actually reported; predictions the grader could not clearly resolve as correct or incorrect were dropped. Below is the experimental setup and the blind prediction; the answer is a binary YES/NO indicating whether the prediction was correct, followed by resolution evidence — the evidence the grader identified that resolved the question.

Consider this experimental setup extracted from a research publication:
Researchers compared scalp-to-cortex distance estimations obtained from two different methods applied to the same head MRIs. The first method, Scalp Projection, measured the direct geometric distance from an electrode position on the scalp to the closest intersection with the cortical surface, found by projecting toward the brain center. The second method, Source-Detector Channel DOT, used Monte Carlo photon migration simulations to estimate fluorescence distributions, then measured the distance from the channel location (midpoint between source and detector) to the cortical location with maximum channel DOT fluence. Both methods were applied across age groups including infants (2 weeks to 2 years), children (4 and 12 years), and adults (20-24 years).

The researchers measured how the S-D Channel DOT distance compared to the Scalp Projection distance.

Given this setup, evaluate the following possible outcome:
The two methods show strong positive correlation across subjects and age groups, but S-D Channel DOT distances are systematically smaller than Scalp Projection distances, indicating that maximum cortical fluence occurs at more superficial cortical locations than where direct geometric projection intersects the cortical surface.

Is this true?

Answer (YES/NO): NO